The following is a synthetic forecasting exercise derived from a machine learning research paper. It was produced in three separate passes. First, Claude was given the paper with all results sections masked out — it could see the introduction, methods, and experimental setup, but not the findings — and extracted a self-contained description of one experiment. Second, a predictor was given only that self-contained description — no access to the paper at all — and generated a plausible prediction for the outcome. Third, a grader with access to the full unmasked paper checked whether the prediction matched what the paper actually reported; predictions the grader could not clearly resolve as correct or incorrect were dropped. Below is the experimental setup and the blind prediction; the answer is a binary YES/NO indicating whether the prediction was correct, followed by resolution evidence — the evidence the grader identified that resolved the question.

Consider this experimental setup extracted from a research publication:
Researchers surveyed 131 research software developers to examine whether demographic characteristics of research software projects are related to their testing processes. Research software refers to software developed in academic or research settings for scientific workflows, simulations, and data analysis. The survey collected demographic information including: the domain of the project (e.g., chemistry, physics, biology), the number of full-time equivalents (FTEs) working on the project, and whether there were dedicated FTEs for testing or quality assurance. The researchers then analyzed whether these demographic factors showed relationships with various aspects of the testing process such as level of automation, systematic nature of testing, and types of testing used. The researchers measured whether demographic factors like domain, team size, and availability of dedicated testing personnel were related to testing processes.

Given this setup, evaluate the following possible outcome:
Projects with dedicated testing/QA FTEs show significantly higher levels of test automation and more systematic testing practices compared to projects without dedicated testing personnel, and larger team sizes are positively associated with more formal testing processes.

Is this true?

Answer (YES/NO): YES